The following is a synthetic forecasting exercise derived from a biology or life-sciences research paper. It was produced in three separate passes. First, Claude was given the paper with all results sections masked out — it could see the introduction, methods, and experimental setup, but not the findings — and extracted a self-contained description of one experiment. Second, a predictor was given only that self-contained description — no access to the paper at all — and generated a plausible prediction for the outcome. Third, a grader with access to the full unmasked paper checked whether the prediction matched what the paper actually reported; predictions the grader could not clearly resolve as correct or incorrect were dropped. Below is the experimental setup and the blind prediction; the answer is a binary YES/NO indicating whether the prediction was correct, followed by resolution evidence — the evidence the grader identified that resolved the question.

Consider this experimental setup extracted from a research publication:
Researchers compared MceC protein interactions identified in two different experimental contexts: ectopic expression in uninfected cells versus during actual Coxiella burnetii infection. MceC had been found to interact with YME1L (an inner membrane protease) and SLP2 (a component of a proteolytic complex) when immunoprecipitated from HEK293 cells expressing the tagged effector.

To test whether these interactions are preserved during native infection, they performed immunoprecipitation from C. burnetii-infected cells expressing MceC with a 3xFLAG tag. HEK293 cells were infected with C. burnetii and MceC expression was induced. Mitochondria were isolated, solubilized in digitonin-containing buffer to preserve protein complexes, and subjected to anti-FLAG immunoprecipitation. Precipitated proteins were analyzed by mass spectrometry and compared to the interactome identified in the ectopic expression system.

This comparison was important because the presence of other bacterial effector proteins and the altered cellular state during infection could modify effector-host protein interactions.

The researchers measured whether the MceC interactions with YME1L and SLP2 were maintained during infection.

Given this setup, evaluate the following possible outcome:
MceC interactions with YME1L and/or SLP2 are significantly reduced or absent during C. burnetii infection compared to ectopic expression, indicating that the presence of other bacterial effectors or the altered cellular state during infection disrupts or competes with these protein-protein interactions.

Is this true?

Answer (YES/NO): YES